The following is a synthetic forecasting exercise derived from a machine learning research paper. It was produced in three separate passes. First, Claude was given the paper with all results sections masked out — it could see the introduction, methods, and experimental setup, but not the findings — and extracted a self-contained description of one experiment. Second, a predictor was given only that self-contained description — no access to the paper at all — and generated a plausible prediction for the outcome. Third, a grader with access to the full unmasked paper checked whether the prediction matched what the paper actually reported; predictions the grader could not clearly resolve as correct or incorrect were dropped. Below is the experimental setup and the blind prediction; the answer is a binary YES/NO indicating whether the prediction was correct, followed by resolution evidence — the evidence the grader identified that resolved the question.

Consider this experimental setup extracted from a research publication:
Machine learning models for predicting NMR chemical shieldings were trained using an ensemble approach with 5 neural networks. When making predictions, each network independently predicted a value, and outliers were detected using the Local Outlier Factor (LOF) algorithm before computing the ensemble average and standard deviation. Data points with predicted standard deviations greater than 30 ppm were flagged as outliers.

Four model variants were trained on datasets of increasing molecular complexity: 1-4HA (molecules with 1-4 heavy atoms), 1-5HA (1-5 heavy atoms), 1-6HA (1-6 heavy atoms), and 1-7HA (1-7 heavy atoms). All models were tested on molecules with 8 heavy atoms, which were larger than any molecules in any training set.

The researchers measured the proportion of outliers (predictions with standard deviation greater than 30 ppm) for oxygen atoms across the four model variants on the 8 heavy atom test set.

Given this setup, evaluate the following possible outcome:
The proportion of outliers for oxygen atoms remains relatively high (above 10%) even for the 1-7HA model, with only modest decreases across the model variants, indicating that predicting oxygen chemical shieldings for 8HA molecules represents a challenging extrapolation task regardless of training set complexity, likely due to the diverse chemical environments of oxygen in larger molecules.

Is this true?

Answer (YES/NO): NO